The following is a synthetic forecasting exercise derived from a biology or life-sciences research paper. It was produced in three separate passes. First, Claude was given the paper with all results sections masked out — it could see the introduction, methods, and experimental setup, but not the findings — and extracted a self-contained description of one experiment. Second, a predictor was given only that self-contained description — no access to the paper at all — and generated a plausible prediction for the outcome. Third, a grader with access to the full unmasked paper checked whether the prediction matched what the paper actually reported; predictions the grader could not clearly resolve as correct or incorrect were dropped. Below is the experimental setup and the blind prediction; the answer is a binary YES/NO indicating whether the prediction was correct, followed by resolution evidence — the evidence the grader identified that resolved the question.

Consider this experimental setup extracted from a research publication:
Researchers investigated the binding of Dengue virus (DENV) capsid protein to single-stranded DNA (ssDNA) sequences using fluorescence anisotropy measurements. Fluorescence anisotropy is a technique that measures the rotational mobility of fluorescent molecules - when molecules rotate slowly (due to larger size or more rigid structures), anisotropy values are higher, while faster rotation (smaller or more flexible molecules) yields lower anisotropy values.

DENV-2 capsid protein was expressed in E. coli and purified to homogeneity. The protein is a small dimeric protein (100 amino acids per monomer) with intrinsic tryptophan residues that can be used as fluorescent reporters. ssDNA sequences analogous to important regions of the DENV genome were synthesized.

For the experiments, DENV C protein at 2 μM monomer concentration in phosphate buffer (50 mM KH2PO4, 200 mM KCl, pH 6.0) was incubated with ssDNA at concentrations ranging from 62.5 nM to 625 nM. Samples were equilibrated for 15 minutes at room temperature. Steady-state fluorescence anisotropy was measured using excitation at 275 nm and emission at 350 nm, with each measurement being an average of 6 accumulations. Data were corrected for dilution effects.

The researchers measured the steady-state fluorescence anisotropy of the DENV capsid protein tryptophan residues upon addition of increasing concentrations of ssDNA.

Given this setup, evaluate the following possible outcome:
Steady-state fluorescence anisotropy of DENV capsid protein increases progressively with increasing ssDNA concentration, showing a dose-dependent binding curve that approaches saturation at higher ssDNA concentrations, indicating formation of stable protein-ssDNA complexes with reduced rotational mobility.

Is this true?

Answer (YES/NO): YES